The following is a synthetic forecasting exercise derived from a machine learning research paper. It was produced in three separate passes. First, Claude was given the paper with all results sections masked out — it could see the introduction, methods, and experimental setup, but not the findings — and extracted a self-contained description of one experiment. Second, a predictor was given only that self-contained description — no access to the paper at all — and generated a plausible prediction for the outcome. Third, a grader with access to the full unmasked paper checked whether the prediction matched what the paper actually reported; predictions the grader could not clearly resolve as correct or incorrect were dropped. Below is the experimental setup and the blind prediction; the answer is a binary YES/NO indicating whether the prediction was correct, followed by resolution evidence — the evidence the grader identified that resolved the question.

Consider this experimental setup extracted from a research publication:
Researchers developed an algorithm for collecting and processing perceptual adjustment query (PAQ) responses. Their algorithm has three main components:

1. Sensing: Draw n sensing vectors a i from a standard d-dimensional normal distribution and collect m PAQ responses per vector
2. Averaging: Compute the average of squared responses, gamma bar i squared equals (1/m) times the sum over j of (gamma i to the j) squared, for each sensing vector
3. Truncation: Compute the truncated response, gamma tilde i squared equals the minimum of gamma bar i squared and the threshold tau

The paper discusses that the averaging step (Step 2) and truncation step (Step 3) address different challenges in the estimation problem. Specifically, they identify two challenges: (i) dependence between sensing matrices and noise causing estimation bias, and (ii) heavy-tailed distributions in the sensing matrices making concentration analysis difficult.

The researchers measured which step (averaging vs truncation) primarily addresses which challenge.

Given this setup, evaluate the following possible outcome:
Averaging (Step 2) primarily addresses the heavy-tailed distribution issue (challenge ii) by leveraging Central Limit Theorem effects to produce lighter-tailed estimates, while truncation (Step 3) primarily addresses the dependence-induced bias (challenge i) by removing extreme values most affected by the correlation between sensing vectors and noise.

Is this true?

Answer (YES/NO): NO